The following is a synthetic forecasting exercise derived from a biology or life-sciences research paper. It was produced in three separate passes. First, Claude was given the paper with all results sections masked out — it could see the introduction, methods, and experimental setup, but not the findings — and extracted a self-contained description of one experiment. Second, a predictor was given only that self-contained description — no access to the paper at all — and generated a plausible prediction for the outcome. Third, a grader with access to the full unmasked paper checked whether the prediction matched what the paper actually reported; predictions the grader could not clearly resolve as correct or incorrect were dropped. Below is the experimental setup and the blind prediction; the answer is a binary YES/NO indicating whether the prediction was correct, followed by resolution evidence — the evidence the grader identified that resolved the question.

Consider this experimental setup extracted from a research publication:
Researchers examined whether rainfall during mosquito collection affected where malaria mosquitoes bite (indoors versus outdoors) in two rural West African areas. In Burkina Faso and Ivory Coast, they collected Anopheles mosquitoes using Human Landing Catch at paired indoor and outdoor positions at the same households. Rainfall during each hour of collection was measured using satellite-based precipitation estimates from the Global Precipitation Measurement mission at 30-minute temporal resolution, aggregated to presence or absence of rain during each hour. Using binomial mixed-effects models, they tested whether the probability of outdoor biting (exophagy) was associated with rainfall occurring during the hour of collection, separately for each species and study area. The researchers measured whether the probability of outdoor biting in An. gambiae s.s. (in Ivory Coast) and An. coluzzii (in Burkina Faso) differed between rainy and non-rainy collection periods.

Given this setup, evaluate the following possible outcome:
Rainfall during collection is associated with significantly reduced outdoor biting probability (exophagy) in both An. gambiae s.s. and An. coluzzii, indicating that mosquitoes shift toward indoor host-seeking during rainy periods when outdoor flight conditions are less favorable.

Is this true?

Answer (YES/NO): NO